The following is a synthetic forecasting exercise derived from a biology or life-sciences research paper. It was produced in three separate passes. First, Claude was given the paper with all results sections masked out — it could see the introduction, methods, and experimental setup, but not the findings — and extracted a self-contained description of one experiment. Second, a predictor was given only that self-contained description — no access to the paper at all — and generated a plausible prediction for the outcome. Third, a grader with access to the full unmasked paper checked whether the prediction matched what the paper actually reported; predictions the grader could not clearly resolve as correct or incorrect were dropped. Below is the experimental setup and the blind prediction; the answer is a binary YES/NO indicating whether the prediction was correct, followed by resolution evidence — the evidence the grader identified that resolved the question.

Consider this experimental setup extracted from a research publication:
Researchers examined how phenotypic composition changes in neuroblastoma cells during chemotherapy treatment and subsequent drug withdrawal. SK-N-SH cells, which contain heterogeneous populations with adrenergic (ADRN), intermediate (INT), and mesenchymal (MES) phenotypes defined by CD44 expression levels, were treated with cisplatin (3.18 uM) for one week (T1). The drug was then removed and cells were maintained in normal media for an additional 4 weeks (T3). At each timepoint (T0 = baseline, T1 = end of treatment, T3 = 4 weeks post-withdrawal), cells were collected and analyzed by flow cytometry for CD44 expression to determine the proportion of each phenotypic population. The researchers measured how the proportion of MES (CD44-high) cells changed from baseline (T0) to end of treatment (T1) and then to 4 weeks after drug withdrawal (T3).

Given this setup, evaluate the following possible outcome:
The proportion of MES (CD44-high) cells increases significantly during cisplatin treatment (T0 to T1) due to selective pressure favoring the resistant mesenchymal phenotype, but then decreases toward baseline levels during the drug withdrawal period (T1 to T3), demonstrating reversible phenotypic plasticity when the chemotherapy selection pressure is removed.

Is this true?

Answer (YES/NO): YES